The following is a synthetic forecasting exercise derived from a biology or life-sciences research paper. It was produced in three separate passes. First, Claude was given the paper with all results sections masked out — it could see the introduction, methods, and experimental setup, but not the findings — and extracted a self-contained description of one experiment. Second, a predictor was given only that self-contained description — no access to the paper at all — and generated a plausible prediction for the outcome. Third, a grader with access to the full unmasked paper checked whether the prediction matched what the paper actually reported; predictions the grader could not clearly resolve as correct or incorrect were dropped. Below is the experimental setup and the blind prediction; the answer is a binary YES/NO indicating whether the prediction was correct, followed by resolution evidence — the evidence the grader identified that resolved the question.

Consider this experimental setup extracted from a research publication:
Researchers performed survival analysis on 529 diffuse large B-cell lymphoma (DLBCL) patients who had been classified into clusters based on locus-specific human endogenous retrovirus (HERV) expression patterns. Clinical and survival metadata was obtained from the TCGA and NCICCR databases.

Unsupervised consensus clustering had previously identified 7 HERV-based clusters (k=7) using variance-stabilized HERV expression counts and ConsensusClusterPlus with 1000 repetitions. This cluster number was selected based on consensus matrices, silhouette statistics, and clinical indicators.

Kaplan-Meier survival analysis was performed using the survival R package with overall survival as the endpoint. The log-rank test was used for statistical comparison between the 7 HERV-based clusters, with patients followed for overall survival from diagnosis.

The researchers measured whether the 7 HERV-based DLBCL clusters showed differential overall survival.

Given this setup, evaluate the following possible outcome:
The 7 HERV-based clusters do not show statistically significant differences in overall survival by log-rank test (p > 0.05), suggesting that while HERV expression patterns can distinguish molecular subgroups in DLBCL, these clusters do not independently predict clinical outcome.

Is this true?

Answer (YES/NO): NO